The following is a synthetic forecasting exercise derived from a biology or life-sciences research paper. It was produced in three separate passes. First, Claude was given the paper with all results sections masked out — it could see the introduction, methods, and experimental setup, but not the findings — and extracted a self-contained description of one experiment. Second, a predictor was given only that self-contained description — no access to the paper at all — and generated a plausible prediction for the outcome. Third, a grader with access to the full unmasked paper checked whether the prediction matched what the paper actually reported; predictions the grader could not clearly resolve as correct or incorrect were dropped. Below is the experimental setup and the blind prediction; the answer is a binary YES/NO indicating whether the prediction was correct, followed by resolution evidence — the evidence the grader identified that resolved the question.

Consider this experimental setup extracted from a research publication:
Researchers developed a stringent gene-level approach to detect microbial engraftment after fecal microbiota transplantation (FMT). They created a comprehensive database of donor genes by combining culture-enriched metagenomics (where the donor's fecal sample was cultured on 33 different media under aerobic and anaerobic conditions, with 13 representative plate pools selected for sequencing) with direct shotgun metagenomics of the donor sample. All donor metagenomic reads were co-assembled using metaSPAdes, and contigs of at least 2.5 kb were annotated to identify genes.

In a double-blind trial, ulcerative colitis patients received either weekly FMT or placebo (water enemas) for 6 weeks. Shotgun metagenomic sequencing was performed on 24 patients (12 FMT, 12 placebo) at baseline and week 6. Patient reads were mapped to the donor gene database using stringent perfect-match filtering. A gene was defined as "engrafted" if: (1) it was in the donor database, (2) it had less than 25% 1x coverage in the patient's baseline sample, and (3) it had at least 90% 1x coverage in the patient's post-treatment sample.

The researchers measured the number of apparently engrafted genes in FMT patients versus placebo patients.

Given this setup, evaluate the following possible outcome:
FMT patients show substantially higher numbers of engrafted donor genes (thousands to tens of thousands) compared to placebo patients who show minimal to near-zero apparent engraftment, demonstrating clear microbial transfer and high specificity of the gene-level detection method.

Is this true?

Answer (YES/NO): NO